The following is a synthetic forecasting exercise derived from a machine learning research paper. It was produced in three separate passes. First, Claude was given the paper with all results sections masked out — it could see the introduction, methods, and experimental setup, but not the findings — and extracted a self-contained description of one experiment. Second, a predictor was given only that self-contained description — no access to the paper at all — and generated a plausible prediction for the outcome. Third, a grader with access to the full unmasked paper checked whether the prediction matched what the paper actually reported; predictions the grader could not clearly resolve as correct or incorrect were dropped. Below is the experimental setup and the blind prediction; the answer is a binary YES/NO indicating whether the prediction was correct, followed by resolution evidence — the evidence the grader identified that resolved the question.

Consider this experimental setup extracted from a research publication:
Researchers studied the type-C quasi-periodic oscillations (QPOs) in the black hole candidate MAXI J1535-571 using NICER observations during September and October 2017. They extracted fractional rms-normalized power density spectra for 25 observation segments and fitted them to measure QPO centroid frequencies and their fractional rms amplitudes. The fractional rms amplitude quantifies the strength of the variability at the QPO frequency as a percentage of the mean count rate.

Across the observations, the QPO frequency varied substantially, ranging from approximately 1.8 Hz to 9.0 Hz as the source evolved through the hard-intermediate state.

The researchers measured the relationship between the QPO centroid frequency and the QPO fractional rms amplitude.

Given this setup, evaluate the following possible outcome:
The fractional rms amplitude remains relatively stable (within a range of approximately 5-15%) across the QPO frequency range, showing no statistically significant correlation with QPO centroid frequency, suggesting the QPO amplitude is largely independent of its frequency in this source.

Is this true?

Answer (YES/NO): NO